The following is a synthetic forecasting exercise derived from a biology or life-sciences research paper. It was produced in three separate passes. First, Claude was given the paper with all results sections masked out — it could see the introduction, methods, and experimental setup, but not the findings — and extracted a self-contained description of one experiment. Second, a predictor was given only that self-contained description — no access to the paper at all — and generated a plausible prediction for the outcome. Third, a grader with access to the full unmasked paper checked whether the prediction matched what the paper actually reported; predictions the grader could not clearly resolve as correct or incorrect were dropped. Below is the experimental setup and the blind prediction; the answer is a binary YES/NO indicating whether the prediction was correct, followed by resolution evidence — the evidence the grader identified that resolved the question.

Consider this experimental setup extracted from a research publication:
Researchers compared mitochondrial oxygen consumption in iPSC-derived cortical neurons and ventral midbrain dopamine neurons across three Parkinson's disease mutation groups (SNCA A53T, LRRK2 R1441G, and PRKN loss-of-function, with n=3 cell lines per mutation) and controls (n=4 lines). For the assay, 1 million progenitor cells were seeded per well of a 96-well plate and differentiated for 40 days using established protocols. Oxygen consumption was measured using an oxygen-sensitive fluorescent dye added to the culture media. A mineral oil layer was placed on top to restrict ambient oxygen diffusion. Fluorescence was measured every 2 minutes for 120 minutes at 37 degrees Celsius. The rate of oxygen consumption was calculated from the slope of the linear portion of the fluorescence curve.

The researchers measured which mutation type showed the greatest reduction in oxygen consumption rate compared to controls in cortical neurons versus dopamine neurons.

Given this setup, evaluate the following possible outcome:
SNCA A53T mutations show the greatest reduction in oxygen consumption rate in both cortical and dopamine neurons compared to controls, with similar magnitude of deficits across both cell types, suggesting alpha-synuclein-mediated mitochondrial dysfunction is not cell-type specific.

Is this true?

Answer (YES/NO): NO